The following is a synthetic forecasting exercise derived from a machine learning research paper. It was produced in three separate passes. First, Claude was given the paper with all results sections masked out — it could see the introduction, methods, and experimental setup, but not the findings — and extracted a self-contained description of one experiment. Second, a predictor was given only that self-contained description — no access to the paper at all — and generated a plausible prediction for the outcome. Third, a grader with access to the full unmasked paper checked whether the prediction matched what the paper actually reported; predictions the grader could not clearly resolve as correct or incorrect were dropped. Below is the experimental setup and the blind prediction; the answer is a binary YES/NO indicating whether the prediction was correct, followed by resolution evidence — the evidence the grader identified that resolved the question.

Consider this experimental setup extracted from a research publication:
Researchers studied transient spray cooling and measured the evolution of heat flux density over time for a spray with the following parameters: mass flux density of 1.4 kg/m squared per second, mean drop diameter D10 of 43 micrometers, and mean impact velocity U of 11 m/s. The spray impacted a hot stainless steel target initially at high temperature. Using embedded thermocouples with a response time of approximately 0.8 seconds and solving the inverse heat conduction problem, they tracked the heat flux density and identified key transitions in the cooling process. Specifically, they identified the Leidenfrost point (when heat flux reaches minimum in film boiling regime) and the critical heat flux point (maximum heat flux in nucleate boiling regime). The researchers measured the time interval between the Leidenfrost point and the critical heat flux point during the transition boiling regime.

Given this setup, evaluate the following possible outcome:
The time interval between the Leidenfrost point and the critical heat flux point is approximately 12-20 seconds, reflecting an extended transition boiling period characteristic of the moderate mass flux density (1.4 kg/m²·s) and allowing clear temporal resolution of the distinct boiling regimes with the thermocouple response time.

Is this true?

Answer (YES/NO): NO